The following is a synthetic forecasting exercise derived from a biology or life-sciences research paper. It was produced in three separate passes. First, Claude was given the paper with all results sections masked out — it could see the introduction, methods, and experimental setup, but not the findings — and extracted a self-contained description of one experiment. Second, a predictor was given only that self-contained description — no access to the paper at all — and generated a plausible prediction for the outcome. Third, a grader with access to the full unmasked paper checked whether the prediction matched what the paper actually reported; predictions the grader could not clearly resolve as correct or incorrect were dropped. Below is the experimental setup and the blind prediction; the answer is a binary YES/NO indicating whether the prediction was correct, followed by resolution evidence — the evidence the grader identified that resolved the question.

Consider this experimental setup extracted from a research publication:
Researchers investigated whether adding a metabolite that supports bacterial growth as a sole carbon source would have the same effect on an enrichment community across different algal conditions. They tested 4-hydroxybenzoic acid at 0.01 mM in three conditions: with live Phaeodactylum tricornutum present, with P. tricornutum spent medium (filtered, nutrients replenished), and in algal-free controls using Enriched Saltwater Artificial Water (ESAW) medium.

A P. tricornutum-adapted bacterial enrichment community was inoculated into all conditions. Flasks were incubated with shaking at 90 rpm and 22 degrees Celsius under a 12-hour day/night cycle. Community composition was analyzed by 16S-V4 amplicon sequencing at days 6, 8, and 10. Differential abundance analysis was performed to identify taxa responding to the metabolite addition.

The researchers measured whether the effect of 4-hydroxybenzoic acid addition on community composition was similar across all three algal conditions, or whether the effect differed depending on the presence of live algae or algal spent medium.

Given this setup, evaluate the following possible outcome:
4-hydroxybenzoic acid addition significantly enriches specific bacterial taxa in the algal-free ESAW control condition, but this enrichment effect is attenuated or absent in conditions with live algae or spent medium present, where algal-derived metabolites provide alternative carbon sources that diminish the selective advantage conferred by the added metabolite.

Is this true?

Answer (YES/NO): YES